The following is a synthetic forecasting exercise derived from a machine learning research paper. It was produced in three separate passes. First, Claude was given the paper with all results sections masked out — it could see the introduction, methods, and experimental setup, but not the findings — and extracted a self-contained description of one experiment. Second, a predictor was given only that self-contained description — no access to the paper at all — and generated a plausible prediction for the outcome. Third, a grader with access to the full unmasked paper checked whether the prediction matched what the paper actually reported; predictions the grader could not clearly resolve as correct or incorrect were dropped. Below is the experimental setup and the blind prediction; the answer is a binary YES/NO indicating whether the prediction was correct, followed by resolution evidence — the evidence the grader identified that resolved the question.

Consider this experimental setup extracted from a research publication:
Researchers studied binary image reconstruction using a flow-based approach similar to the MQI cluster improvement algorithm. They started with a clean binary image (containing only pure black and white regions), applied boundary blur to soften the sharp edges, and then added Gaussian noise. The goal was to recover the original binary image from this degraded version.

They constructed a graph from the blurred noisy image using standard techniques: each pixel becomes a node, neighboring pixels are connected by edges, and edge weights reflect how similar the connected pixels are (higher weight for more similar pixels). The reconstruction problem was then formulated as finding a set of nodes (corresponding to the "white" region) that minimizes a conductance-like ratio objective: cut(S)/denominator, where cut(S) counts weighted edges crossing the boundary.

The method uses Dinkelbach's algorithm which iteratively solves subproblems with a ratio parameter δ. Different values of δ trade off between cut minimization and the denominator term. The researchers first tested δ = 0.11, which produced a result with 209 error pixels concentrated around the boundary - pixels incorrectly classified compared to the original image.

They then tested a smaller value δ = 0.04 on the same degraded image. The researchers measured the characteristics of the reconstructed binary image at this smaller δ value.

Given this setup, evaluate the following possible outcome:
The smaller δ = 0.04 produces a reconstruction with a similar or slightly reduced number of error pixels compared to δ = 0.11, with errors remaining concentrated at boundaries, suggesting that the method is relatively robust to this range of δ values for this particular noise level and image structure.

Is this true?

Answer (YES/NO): NO